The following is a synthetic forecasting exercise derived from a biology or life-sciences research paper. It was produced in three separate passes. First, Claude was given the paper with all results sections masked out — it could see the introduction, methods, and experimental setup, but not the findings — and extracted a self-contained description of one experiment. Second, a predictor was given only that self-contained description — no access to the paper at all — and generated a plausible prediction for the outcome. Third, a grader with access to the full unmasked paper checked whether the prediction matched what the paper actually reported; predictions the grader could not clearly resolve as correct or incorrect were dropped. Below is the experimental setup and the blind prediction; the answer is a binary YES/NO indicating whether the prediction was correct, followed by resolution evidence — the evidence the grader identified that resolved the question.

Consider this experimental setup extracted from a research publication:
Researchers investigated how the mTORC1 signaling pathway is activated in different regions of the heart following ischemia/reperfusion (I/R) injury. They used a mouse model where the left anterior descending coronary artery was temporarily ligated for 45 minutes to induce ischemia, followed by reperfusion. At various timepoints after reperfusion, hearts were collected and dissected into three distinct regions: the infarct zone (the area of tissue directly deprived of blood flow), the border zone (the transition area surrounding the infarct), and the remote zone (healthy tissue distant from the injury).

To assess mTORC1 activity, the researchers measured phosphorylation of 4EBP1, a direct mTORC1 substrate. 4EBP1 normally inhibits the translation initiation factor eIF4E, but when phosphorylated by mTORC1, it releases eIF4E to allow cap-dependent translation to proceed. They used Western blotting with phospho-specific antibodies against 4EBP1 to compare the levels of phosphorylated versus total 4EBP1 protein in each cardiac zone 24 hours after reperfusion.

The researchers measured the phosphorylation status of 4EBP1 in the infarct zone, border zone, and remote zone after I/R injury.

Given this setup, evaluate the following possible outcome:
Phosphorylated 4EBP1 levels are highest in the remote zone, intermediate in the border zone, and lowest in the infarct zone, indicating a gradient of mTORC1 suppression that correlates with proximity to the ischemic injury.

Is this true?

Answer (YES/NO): NO